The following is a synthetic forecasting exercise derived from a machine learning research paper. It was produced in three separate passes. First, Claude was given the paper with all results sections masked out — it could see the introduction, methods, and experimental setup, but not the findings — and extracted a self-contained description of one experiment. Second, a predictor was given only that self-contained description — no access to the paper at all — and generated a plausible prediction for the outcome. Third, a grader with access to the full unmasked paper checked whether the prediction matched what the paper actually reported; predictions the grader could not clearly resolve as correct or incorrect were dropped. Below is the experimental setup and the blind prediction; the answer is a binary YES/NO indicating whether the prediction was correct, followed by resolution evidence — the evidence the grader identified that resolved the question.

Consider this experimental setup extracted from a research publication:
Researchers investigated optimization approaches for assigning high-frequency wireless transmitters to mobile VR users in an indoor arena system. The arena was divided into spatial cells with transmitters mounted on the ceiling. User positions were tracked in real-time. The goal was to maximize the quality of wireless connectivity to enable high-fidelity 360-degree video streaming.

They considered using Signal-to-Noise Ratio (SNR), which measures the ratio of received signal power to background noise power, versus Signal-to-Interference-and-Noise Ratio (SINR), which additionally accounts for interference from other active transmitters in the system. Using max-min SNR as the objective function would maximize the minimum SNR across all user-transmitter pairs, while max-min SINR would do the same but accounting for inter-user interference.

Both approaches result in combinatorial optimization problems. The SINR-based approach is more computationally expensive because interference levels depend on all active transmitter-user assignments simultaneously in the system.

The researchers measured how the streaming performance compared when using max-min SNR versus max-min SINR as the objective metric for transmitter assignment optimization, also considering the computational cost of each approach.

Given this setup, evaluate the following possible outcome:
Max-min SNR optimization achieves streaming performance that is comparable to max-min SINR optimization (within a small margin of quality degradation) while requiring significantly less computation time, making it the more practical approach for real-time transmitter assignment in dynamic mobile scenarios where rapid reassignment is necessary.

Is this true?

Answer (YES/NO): YES